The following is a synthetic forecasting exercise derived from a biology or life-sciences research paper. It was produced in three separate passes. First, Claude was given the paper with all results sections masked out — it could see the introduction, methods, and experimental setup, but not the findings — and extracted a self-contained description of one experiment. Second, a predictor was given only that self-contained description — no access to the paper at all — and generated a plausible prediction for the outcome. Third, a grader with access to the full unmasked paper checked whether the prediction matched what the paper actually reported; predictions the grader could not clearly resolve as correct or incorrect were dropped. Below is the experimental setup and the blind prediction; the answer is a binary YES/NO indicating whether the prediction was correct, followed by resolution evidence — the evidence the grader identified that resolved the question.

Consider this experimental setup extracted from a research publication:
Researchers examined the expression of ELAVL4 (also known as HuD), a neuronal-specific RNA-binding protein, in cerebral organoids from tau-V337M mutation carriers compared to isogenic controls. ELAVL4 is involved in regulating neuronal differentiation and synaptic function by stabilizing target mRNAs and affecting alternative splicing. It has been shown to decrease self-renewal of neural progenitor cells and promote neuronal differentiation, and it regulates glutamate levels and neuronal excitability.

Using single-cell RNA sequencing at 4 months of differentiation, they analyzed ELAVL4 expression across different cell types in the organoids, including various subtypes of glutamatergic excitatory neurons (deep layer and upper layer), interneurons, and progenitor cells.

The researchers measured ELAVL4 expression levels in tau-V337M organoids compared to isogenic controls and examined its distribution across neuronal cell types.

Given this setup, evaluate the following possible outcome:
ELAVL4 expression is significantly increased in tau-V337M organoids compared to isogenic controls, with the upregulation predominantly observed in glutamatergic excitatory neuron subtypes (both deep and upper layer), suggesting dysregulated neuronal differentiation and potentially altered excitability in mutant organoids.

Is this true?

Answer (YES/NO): NO